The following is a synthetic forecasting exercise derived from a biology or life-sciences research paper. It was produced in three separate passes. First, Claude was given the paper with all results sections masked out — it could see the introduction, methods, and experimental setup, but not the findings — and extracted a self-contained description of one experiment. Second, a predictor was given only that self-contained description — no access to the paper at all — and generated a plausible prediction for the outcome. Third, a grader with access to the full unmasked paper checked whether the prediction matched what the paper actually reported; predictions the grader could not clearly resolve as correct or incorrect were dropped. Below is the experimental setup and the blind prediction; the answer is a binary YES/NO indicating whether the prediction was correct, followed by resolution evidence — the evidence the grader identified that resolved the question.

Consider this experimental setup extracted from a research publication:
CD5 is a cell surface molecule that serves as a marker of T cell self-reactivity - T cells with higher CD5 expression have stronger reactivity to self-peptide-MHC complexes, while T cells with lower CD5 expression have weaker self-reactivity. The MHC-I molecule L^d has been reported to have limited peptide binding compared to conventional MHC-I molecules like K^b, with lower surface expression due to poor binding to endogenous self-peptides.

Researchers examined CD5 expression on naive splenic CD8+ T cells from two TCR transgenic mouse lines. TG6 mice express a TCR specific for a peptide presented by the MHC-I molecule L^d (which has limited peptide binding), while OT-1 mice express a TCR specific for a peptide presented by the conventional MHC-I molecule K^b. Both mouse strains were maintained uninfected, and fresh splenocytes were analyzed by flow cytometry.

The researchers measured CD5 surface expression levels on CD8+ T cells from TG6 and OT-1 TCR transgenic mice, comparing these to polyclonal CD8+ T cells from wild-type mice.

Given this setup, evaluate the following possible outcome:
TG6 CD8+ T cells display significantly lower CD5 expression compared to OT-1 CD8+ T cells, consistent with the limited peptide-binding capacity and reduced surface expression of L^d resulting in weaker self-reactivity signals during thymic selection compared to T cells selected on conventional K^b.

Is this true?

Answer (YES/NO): YES